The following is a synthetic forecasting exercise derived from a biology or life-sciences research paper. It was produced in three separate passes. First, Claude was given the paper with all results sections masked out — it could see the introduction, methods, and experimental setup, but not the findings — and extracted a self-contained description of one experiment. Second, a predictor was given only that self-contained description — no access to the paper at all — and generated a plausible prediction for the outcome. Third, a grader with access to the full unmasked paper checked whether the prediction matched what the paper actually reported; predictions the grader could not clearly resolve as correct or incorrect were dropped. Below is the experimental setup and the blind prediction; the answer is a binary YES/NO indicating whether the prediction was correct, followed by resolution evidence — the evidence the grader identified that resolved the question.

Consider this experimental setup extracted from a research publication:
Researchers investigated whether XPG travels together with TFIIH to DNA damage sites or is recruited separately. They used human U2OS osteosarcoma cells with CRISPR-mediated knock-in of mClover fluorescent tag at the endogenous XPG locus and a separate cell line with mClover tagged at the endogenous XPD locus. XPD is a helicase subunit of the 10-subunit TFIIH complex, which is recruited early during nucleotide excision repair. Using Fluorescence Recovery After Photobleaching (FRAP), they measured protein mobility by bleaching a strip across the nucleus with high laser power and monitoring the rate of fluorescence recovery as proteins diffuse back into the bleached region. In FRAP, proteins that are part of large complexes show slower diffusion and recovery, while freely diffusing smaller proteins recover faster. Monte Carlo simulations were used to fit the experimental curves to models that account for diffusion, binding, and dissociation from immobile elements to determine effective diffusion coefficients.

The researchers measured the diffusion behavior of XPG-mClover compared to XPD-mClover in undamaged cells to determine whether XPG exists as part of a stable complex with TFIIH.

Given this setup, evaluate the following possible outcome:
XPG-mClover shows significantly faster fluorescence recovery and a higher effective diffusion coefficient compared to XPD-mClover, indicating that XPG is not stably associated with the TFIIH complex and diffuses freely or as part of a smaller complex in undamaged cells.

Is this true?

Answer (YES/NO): YES